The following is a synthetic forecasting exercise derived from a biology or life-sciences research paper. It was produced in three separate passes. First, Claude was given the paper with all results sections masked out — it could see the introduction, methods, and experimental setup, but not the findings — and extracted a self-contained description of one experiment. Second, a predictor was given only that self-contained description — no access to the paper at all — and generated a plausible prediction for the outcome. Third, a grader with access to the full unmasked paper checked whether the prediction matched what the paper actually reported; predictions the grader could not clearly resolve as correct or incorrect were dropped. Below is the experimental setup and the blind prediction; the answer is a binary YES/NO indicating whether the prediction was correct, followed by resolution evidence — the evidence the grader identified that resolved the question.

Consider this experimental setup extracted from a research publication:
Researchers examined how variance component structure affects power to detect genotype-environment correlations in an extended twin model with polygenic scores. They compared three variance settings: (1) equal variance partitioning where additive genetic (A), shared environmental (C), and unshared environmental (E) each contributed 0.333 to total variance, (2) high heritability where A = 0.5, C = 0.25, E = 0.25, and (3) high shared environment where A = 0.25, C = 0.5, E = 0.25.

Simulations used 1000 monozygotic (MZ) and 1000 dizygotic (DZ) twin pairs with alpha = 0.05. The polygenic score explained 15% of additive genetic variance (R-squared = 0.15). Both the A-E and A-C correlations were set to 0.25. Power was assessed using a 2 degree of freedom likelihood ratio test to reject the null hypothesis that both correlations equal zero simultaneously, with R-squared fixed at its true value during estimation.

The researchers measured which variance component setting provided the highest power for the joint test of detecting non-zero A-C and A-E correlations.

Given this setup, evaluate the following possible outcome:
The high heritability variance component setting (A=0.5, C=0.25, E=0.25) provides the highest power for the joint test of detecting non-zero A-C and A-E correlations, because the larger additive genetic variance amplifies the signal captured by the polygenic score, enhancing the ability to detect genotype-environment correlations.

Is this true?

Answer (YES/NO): NO